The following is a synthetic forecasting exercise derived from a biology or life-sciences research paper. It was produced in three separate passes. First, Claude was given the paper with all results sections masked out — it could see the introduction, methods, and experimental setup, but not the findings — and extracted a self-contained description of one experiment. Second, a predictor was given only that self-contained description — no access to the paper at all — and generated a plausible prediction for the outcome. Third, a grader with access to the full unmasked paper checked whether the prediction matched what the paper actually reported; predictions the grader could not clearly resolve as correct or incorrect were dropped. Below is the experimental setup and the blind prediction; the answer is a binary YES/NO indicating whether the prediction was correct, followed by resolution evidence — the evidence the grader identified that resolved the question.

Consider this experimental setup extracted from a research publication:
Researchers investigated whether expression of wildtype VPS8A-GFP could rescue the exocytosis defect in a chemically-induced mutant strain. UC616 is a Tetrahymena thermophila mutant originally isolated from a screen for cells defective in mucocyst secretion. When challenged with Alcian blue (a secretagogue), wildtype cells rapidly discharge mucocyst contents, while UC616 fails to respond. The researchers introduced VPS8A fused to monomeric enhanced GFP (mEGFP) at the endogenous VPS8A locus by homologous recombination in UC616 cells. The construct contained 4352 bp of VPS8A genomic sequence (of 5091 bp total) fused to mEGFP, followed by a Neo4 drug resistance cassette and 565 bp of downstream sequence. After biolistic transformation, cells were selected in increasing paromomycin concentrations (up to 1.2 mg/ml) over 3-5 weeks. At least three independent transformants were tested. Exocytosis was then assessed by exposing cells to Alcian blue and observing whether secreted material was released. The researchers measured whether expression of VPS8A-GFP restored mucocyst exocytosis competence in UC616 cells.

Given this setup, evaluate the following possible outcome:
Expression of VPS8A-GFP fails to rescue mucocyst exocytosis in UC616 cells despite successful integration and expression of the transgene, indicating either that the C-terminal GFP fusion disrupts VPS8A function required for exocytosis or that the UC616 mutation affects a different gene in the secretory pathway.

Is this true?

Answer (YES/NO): NO